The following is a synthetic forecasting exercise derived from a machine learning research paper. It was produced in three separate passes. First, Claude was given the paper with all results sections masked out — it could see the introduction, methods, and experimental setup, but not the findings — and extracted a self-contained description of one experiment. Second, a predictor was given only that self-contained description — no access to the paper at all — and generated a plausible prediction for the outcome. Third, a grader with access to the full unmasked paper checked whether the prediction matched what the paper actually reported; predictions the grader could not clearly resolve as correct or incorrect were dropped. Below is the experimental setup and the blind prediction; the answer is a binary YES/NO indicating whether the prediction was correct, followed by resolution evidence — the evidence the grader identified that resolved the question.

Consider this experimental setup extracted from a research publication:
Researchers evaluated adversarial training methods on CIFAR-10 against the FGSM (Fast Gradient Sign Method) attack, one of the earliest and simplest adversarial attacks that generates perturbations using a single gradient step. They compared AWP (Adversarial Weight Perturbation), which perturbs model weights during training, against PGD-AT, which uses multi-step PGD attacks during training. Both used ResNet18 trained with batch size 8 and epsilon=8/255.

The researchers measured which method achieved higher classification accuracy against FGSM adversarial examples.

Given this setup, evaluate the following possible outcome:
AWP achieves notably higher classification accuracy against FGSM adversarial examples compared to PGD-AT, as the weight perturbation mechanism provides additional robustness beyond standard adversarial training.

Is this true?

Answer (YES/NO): NO